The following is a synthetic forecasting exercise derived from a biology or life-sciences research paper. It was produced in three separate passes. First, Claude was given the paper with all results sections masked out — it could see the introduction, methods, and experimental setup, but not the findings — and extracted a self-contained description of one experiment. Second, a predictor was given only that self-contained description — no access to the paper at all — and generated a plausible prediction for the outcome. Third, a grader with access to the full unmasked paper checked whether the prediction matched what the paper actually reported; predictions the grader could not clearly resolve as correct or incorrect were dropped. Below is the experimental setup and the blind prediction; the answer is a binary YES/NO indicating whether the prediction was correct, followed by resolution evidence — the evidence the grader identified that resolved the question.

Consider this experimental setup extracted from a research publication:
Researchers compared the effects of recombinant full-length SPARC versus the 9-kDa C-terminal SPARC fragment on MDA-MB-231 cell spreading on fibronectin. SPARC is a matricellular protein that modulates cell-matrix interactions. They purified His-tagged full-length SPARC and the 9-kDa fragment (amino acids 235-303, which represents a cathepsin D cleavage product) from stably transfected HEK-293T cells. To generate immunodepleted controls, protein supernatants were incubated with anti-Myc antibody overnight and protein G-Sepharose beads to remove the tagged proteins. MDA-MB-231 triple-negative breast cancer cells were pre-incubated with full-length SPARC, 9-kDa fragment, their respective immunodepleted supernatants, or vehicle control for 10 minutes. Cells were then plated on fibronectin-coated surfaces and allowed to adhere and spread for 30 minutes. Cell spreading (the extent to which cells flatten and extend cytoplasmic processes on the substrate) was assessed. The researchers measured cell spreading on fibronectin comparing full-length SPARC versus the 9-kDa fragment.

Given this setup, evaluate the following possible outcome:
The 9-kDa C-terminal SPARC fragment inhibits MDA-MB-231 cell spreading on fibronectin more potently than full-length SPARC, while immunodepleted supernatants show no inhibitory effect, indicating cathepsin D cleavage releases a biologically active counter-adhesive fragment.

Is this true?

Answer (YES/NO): YES